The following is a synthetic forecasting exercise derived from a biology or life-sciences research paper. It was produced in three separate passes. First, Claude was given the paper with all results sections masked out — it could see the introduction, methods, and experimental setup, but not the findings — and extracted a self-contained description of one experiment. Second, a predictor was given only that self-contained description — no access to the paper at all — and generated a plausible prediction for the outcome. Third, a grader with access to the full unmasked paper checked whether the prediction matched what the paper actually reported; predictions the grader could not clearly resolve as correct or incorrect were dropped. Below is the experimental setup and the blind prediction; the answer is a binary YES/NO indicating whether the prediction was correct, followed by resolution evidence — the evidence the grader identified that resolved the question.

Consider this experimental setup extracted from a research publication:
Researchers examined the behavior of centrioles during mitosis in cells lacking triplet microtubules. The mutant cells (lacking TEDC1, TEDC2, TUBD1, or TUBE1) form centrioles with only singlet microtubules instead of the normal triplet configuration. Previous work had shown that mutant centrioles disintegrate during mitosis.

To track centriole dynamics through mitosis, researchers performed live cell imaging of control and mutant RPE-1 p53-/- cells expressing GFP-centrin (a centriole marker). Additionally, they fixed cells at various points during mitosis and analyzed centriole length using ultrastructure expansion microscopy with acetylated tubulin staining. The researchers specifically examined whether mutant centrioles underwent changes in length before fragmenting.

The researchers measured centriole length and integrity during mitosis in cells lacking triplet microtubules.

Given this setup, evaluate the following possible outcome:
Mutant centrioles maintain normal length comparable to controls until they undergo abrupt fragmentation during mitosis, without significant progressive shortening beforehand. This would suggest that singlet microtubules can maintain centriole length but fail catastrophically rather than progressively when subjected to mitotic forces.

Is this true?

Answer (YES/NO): NO